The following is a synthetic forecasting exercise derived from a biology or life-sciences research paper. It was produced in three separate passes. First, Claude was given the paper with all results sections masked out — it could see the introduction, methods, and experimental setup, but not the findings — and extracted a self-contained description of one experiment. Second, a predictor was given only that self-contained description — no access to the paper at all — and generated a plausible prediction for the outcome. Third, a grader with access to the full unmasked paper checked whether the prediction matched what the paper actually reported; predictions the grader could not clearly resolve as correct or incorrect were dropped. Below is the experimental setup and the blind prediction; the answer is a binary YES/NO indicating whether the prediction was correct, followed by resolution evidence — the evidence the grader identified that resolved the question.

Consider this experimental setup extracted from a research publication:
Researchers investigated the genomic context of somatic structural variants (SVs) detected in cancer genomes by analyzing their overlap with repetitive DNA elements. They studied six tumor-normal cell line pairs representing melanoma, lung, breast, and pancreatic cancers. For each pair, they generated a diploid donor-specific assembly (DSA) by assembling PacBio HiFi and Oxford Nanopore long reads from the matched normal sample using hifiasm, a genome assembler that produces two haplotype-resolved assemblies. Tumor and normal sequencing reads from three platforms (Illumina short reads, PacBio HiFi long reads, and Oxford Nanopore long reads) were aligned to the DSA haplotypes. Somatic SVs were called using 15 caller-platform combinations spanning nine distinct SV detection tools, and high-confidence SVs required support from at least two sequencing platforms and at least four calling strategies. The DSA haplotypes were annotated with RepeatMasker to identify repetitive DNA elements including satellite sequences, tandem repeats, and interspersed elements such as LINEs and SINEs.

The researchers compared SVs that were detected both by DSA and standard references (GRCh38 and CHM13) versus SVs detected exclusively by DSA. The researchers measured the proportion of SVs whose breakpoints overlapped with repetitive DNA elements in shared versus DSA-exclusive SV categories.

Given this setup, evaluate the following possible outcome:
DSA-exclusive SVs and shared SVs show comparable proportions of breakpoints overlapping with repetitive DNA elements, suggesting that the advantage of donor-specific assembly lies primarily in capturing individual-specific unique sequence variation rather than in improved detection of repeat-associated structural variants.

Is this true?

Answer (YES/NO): NO